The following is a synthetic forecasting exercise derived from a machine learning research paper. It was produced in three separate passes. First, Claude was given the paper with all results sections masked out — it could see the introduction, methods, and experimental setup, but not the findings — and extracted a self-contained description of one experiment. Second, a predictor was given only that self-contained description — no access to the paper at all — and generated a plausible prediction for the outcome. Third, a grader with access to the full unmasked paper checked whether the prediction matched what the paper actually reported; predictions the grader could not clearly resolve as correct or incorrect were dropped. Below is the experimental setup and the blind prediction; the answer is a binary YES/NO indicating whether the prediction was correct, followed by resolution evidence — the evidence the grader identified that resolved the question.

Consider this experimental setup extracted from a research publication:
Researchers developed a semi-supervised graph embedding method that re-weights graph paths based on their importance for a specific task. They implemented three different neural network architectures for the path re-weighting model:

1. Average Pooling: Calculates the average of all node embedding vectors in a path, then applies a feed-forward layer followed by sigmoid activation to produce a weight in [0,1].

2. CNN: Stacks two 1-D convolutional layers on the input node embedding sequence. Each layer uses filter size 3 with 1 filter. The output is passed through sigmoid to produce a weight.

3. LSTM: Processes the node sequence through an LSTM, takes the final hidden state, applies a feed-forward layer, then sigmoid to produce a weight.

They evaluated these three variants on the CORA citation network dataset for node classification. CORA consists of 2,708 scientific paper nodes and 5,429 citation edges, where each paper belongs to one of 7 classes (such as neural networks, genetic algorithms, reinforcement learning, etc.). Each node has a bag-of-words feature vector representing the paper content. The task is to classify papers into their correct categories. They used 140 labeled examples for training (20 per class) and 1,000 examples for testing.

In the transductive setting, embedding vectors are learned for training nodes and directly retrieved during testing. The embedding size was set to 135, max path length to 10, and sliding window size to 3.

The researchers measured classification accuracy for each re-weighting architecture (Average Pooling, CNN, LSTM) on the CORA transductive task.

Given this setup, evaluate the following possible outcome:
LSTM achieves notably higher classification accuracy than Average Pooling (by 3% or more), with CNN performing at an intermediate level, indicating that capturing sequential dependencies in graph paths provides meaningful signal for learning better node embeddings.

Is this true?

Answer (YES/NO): NO